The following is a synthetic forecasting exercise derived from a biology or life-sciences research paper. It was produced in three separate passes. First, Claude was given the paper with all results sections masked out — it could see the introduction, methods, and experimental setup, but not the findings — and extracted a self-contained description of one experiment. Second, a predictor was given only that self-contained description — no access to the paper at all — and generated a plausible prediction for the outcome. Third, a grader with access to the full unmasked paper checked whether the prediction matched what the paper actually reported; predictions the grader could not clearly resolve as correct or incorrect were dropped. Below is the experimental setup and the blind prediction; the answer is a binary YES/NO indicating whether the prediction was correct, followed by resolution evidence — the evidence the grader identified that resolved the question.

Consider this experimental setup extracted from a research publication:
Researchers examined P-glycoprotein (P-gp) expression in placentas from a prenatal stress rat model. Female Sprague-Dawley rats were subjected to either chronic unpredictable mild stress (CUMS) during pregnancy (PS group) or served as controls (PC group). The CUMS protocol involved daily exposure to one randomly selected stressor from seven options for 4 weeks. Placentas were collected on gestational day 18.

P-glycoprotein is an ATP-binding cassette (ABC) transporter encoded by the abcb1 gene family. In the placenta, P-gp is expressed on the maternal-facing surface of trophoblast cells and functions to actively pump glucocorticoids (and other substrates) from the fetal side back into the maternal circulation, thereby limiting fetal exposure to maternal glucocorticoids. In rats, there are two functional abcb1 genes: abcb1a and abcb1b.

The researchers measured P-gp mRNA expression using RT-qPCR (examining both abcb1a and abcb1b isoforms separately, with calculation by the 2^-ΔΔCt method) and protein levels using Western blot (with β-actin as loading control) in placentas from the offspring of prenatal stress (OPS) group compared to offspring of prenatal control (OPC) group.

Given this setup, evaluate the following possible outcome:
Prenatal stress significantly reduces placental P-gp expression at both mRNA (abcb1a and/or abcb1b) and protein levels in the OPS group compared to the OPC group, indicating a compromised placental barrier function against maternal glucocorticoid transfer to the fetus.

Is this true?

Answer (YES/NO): YES